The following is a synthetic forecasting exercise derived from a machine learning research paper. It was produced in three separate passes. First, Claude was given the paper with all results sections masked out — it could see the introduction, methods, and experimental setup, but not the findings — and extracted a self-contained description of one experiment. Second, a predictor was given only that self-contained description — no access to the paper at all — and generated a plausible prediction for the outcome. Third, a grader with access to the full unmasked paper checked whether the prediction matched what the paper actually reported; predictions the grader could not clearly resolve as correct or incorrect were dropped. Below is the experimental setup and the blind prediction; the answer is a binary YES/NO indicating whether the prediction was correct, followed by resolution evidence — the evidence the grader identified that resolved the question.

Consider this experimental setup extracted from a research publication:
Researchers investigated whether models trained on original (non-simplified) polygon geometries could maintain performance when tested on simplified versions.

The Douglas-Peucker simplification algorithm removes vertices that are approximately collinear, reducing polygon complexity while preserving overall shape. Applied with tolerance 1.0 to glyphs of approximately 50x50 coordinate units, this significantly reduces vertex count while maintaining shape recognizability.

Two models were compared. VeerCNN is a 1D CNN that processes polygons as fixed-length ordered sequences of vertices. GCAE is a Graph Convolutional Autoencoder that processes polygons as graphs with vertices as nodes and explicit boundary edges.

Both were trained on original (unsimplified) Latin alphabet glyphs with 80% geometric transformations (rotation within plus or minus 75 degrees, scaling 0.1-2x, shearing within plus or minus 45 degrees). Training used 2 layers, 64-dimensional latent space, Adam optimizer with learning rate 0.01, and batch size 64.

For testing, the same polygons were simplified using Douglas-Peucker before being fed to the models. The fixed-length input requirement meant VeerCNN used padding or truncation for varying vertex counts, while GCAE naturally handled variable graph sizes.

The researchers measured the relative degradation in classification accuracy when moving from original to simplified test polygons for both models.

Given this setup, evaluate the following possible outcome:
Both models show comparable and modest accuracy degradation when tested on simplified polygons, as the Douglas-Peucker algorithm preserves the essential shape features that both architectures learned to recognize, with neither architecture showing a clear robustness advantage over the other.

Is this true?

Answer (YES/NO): NO